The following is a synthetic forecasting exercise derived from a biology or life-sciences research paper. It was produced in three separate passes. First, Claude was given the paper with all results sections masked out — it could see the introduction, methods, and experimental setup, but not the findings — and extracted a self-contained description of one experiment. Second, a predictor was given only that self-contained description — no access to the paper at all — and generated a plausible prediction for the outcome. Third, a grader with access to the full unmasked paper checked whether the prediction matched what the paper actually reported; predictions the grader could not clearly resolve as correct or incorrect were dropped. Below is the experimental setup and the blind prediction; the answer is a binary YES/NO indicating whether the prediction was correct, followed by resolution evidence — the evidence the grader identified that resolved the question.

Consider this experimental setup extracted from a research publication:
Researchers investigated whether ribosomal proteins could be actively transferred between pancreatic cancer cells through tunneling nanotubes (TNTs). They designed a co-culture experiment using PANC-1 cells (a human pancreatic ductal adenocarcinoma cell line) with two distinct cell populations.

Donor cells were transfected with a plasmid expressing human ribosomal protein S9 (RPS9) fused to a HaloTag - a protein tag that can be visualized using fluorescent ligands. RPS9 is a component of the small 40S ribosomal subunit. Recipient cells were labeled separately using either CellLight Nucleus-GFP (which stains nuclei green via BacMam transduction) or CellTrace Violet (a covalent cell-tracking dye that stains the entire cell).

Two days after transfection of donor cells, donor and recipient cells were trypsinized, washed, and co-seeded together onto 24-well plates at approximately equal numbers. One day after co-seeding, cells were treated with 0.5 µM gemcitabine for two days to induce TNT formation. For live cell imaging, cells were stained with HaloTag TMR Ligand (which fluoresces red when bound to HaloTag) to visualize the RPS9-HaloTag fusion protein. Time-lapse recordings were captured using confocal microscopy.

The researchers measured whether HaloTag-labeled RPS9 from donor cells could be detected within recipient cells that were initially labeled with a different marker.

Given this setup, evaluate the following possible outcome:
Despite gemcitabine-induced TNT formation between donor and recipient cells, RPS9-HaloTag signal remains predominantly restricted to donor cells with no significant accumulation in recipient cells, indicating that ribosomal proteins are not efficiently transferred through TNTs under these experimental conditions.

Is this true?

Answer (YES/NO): NO